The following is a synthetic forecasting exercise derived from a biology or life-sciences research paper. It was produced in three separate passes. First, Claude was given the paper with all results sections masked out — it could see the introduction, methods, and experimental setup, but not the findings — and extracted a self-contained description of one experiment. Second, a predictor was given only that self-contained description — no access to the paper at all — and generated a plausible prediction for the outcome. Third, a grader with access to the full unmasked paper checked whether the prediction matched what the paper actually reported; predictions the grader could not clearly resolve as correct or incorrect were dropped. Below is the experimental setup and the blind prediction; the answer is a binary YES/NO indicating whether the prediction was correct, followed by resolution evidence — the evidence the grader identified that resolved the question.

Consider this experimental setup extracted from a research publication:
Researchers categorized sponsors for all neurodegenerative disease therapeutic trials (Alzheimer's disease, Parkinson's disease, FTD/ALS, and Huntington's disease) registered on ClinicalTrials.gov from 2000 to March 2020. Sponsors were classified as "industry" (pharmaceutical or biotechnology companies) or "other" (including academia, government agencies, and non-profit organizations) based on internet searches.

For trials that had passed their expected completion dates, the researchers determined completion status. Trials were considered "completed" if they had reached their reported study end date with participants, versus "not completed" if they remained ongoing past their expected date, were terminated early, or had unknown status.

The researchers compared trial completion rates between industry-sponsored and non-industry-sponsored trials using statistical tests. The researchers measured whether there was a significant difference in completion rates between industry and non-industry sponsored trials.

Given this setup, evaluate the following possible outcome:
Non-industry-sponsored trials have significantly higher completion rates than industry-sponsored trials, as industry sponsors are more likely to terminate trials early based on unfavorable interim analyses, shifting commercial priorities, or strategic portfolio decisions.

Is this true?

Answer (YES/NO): NO